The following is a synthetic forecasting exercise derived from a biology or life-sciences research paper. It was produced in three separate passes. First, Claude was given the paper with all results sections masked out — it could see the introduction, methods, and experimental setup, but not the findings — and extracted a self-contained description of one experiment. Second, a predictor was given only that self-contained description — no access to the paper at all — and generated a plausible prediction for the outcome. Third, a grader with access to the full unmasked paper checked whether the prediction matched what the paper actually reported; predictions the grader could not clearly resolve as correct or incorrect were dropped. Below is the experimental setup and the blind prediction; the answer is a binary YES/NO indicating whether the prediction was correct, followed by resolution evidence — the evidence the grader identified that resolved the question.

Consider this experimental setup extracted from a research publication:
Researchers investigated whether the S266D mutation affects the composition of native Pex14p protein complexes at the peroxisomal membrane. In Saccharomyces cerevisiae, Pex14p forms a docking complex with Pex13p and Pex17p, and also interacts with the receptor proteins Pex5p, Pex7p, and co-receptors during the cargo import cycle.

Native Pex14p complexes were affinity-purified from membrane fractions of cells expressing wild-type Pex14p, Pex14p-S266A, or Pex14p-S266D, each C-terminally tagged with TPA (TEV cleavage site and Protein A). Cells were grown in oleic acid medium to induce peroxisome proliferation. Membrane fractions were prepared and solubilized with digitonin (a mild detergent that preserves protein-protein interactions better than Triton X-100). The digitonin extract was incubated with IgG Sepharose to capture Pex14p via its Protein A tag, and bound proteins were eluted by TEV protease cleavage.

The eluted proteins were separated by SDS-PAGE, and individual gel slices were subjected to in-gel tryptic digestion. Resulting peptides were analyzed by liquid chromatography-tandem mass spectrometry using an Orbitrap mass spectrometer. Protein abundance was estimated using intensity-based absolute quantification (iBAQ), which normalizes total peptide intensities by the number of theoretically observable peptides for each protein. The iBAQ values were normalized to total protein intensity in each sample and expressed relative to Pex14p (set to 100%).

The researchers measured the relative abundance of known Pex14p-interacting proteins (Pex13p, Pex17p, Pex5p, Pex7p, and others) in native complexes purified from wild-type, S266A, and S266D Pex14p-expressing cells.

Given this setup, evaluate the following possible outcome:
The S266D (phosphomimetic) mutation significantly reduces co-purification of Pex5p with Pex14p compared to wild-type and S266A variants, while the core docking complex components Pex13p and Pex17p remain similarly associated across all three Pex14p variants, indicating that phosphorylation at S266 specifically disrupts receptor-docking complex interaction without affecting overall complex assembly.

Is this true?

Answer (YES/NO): NO